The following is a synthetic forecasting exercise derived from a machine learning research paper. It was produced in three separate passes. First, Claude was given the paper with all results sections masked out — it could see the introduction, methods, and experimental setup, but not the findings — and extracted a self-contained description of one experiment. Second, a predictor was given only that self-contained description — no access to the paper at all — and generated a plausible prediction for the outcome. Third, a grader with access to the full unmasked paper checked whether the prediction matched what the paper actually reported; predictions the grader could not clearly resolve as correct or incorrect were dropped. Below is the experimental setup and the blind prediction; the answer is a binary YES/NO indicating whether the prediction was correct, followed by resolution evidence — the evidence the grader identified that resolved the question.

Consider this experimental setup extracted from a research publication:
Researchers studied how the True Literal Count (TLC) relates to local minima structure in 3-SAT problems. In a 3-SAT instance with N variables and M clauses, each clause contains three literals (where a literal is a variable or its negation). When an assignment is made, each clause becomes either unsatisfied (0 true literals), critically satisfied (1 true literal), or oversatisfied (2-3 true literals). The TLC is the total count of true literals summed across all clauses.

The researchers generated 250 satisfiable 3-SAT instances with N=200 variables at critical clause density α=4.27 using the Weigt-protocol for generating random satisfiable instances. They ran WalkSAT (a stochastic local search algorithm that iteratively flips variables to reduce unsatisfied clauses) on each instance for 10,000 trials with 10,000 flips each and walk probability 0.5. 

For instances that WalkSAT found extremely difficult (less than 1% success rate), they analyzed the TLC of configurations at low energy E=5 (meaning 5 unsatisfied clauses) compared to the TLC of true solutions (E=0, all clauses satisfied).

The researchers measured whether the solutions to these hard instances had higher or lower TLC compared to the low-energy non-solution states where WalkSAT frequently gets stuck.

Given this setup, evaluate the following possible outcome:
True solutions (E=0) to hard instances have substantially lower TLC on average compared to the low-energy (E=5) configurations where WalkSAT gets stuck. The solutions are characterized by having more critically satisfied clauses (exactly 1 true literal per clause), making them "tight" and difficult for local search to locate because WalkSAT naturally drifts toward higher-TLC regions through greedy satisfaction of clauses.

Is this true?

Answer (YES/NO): YES